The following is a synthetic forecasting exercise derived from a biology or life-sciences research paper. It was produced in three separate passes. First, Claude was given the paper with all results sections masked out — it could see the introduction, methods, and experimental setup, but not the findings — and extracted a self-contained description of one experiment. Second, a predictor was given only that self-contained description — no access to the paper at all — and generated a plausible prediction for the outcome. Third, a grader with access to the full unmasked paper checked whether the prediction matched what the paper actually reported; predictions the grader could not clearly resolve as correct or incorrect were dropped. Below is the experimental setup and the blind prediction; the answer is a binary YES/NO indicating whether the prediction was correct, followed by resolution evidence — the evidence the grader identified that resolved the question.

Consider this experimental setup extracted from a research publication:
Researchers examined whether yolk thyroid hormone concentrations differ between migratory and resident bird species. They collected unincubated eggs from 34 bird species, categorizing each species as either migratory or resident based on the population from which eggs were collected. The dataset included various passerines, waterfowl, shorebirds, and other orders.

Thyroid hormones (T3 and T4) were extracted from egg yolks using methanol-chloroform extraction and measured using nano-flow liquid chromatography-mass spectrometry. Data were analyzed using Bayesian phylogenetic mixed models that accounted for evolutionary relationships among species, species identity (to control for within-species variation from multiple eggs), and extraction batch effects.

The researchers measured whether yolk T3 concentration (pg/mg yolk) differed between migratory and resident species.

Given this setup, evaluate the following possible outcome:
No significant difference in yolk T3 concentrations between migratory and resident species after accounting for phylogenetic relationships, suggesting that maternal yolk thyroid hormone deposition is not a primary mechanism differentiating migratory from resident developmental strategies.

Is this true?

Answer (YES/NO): NO